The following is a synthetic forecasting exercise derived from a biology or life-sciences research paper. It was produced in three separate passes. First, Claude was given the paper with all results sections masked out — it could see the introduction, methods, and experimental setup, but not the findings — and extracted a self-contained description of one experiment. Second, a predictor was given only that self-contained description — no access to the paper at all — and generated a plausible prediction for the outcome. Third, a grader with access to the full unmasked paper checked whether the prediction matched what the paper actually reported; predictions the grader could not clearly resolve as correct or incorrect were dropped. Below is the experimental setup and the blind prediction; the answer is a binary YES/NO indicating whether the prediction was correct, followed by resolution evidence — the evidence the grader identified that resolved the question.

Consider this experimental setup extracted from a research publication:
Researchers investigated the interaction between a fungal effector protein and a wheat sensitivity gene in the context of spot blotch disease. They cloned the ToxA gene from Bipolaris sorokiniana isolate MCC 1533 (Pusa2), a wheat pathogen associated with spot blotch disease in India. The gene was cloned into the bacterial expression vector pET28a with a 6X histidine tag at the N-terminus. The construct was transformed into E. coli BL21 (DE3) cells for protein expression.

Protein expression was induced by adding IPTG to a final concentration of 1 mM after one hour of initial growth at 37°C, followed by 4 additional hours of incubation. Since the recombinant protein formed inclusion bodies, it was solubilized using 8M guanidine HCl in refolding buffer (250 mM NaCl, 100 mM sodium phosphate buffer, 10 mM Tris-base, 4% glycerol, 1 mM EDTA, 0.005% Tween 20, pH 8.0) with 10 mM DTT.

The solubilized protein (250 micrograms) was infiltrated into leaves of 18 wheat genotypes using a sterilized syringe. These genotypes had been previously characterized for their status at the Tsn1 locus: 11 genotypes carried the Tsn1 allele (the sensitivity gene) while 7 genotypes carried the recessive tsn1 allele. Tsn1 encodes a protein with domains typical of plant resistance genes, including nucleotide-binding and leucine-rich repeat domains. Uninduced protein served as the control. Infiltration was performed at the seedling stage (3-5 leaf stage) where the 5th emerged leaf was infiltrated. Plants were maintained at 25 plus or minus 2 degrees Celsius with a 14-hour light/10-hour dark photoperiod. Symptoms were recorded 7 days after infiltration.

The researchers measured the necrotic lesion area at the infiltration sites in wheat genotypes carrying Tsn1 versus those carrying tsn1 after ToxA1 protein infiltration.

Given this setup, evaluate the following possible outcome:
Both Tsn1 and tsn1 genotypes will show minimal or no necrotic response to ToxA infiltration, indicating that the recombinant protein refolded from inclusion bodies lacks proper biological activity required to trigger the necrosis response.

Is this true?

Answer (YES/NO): NO